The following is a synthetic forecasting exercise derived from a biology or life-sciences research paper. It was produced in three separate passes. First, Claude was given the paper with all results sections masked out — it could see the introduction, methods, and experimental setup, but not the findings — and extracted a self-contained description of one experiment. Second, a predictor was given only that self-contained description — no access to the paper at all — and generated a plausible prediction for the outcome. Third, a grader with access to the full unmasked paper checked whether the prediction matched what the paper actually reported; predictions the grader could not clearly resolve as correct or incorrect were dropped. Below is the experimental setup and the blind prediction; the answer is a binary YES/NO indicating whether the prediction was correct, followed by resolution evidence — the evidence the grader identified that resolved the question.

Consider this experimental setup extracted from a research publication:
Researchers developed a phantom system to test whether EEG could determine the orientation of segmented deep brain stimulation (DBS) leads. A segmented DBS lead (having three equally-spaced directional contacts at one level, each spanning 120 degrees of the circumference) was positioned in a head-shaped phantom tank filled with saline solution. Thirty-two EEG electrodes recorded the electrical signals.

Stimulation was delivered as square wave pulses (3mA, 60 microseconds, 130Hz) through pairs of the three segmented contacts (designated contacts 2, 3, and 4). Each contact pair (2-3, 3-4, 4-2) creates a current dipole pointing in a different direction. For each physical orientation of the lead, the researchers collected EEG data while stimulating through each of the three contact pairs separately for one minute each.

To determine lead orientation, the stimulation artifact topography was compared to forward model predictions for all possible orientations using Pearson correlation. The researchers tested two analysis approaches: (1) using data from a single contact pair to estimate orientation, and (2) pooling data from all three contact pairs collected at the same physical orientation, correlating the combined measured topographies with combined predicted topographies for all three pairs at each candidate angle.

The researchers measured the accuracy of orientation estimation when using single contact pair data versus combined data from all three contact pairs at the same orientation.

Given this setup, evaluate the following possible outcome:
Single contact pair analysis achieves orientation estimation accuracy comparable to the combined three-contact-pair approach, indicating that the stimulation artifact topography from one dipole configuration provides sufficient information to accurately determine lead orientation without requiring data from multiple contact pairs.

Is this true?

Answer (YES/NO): NO